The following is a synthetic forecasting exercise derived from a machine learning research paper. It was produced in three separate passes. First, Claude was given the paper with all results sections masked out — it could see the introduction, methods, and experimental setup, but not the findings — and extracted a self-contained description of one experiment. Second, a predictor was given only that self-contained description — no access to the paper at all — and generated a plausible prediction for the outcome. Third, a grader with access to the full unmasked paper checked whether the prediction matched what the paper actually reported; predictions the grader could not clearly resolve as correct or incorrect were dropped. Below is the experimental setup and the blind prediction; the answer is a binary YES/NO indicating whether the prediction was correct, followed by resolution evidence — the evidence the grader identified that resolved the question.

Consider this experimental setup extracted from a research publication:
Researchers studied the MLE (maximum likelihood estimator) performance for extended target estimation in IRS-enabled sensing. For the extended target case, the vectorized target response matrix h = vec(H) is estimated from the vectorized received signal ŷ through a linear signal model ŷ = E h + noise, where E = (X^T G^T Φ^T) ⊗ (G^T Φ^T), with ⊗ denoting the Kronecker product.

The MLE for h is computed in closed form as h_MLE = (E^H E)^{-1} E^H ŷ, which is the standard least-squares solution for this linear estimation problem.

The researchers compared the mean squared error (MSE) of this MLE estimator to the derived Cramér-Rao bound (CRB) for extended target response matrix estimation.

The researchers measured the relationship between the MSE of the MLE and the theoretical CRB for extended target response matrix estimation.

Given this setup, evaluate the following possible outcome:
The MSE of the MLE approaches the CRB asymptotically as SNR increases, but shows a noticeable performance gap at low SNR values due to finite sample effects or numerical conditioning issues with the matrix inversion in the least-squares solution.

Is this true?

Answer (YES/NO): NO